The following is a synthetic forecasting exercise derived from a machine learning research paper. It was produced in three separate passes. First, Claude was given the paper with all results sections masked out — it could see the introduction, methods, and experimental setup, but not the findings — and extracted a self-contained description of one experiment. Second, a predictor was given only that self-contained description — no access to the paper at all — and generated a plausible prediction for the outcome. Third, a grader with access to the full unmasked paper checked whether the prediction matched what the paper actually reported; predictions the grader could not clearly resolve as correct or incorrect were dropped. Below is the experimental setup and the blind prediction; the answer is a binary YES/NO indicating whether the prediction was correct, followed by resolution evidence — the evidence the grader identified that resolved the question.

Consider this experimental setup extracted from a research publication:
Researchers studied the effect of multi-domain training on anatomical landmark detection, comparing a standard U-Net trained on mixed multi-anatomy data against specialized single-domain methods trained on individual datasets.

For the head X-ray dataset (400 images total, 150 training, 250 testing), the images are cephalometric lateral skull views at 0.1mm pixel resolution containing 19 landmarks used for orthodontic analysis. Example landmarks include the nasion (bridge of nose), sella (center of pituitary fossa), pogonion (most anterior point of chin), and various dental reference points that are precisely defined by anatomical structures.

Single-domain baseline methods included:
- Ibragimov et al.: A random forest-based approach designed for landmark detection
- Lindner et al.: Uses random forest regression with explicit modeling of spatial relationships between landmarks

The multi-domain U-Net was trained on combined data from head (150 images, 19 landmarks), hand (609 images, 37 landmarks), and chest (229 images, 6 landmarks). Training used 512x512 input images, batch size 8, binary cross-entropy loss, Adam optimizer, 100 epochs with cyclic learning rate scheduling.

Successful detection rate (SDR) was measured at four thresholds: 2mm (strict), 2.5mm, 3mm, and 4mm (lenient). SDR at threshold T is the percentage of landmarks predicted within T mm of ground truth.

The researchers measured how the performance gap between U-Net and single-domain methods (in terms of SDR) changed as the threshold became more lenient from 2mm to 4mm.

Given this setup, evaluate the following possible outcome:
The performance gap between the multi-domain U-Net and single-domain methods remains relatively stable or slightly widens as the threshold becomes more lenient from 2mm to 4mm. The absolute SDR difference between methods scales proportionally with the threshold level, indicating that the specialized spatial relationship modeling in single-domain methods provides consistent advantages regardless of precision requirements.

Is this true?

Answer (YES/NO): NO